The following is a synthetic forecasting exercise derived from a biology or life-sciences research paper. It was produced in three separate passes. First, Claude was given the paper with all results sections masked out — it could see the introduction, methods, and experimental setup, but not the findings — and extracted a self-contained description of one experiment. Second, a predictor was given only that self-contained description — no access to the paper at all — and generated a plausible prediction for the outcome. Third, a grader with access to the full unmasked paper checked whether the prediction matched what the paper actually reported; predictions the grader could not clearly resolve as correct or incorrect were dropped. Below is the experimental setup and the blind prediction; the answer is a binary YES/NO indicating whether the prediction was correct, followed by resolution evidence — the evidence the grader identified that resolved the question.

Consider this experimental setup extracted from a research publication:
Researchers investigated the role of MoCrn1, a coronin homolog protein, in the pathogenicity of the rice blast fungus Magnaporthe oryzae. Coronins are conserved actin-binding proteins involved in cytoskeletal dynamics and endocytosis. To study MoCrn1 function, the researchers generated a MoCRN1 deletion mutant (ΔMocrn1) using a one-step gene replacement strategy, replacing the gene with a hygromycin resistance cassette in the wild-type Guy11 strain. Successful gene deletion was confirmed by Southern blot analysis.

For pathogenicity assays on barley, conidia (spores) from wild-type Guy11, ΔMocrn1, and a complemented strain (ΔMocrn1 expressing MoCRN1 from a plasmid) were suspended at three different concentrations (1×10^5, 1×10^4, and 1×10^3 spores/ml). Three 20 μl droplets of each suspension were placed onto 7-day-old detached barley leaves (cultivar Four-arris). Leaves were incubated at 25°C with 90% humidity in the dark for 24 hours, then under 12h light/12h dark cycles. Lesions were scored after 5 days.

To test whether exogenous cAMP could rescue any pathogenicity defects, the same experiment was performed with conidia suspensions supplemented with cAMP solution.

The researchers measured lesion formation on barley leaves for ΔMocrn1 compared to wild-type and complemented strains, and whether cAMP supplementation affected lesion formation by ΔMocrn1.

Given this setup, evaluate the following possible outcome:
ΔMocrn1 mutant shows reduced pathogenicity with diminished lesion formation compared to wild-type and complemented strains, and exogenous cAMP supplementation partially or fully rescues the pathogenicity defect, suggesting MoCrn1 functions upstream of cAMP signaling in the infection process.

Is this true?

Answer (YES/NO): YES